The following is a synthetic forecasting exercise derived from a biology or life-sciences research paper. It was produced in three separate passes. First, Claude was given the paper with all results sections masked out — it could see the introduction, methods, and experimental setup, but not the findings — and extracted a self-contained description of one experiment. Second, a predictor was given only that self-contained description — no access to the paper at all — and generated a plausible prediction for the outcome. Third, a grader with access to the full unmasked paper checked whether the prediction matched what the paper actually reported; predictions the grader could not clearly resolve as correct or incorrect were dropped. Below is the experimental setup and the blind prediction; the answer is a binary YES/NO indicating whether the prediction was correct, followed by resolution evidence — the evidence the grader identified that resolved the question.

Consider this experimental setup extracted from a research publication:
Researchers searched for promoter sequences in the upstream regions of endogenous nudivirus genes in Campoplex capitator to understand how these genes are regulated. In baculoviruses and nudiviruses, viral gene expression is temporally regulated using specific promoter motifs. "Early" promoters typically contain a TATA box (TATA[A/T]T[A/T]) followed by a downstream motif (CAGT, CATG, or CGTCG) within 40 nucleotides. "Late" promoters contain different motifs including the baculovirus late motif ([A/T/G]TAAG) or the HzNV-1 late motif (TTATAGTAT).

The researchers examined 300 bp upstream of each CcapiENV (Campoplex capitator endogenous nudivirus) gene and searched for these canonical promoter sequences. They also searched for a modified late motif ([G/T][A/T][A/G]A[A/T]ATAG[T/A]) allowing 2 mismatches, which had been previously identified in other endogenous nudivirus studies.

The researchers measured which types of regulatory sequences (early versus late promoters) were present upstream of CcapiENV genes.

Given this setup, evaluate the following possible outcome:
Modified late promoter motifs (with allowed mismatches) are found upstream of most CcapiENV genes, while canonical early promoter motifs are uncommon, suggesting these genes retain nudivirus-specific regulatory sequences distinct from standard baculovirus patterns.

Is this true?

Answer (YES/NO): NO